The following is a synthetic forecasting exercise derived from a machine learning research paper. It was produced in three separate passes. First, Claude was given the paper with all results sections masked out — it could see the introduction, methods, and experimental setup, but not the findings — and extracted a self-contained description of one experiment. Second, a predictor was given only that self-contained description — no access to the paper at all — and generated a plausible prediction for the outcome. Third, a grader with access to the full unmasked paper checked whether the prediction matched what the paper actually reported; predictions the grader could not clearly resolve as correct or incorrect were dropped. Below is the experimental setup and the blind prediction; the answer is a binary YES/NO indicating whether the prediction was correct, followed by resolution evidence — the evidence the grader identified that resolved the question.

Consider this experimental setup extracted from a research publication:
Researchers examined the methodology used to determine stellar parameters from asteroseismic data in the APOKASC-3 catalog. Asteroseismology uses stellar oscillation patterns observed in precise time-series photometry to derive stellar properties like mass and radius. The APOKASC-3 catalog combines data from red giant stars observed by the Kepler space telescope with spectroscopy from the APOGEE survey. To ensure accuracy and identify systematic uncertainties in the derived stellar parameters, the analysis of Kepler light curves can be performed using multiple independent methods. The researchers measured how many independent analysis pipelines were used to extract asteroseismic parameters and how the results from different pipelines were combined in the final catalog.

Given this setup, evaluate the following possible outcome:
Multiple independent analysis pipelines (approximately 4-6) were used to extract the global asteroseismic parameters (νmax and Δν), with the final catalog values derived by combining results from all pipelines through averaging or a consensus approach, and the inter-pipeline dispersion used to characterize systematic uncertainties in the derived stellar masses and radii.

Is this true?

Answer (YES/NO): NO